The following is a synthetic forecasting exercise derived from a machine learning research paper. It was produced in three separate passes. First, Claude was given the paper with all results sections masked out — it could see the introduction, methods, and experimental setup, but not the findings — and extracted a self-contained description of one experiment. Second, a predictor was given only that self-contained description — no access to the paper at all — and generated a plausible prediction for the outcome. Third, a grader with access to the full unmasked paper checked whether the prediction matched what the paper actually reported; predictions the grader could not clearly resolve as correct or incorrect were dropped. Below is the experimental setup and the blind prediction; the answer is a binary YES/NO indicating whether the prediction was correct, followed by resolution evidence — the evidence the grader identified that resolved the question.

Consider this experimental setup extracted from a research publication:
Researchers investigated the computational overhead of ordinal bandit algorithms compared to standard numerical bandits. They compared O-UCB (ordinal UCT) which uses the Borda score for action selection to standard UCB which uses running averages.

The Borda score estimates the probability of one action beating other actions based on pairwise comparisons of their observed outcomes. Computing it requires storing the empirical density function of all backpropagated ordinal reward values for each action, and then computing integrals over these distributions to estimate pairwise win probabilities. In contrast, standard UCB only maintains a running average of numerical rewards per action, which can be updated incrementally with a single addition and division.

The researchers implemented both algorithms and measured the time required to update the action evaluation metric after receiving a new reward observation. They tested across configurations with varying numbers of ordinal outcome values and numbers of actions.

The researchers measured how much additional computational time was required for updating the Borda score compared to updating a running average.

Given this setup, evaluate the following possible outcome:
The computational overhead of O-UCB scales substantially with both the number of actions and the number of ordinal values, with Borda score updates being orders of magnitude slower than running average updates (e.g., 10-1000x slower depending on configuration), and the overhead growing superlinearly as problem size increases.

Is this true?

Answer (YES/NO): NO